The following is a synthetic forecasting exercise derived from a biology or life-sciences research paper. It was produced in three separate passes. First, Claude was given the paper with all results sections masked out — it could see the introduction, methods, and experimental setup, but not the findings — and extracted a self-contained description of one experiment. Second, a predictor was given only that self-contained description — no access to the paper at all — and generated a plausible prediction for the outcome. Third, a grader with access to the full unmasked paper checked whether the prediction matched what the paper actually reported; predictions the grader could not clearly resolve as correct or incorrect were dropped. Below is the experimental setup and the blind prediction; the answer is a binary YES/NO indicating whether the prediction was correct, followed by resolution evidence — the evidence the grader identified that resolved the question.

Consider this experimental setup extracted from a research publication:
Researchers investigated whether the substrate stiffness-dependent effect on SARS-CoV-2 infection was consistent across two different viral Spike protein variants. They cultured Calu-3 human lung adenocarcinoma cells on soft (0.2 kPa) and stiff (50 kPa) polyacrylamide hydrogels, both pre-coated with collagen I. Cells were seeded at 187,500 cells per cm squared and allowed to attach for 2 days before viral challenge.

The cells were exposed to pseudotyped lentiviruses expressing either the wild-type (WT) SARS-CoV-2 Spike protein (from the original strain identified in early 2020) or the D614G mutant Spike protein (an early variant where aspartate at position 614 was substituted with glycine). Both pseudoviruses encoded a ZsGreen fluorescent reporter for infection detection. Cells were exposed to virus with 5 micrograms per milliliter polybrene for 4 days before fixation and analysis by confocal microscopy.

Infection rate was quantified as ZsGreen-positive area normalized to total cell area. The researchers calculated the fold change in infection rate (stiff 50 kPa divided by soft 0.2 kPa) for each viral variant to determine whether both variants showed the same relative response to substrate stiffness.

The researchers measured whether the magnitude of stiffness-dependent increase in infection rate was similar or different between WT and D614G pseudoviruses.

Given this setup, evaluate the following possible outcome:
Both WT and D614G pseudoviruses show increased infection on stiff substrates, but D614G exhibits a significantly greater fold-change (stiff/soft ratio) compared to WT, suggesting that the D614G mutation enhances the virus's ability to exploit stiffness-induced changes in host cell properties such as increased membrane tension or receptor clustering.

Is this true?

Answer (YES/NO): NO